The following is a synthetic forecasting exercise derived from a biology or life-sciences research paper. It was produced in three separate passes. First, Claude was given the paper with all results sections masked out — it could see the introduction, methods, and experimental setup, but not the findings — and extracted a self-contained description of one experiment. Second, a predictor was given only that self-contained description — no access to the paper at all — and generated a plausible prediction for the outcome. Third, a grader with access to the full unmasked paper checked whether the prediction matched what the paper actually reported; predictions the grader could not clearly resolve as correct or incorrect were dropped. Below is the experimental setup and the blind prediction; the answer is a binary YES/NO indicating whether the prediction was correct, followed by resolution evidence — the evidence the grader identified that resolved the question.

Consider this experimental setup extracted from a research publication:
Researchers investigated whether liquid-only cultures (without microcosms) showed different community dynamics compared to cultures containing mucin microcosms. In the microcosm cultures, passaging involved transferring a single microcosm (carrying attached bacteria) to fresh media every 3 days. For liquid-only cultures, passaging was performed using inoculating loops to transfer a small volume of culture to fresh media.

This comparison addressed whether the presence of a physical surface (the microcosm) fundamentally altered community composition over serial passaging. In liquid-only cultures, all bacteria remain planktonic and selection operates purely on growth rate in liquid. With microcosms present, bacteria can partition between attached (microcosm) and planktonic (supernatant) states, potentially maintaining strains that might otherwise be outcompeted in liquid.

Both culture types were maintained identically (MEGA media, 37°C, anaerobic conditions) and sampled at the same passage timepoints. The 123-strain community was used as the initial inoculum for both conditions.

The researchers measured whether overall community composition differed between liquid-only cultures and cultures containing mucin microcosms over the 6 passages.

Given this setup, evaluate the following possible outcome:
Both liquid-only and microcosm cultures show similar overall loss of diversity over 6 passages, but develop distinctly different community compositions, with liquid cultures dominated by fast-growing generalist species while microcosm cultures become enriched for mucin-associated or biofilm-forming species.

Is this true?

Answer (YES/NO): NO